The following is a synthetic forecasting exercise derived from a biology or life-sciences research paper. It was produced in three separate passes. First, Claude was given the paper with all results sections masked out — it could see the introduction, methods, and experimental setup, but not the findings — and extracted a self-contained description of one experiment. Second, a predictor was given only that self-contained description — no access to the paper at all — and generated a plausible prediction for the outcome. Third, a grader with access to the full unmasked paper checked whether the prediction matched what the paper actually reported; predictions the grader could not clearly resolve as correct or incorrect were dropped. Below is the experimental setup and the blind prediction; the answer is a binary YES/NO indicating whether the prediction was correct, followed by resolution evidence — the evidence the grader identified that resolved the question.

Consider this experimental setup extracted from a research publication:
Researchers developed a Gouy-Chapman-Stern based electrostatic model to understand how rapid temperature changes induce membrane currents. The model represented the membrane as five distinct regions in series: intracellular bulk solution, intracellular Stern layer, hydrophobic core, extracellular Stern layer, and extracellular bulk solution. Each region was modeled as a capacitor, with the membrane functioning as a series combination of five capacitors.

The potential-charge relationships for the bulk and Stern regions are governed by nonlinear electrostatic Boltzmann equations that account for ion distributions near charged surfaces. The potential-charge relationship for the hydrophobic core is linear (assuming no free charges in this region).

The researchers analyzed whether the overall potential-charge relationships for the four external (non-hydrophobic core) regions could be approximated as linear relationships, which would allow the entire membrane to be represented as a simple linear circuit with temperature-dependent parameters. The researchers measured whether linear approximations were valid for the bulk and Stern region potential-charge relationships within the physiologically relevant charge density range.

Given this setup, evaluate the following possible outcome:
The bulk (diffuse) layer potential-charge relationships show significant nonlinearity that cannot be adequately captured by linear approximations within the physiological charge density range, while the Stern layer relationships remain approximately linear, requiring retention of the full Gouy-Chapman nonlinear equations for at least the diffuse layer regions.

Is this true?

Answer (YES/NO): NO